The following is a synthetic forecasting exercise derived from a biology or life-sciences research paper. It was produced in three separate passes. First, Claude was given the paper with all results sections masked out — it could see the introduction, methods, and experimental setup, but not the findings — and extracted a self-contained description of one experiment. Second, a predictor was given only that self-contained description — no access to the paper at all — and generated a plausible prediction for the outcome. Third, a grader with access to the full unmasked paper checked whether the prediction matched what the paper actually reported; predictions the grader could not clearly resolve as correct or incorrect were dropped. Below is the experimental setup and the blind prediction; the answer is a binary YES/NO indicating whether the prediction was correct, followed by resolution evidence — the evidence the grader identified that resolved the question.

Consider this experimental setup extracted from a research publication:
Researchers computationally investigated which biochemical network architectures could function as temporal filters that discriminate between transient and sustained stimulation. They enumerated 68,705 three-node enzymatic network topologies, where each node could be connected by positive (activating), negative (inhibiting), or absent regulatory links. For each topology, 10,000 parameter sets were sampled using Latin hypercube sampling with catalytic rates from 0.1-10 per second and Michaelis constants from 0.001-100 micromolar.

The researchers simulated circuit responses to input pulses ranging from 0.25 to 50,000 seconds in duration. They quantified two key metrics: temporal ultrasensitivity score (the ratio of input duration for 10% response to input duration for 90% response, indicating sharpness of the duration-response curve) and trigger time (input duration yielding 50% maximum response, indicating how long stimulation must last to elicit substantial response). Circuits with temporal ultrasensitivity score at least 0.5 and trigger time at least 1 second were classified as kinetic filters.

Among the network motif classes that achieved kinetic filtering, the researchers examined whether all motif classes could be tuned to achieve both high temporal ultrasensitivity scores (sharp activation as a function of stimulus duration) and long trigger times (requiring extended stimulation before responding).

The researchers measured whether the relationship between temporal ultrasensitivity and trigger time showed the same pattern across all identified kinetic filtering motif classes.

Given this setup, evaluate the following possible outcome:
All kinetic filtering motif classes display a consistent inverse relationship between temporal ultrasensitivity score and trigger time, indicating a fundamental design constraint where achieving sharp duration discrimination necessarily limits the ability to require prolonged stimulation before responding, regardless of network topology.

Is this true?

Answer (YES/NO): NO